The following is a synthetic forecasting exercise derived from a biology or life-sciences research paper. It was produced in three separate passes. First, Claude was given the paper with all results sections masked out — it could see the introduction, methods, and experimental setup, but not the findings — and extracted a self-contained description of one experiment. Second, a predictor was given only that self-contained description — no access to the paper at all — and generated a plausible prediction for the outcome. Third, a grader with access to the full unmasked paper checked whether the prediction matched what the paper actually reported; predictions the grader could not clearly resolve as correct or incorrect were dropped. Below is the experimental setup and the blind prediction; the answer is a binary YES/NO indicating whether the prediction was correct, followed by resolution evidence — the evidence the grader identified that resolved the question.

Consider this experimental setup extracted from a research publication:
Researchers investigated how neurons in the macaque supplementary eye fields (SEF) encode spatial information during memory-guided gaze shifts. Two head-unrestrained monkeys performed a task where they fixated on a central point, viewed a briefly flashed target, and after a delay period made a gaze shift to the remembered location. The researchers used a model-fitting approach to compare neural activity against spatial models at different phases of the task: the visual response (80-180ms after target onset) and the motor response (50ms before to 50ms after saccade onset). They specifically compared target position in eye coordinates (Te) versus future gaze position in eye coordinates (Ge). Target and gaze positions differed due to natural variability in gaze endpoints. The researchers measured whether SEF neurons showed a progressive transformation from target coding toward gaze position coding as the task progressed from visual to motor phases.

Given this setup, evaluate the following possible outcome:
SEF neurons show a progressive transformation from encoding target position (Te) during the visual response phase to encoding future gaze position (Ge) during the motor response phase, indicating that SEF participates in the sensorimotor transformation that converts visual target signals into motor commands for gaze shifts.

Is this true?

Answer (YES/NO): YES